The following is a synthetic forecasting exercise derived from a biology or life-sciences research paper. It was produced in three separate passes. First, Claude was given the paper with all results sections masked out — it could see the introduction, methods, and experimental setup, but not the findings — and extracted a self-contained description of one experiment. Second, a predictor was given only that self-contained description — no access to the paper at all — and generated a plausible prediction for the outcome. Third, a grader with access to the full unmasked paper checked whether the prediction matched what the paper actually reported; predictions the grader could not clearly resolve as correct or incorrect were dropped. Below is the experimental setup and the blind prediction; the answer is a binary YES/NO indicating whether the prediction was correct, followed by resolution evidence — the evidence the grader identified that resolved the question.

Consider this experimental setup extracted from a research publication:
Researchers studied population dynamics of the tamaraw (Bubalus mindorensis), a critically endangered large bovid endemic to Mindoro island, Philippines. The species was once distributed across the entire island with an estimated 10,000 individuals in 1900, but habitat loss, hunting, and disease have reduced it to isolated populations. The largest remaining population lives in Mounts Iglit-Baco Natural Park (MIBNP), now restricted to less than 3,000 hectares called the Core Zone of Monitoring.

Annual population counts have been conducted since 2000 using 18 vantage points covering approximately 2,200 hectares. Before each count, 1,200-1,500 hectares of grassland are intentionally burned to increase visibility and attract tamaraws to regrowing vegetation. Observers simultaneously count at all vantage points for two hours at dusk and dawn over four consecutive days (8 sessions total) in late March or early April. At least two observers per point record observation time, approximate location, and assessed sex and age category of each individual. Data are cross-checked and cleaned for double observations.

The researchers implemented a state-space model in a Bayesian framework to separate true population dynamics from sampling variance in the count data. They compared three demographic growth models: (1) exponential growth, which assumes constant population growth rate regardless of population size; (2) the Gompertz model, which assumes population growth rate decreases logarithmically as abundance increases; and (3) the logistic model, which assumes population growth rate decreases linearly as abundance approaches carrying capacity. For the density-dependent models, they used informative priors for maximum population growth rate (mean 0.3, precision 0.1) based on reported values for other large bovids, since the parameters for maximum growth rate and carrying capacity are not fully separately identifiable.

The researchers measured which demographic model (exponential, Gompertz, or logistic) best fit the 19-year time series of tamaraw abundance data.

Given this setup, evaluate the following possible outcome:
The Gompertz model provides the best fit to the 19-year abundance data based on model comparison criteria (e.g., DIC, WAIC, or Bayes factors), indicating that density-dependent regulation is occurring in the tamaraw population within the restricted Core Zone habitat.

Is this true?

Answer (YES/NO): NO